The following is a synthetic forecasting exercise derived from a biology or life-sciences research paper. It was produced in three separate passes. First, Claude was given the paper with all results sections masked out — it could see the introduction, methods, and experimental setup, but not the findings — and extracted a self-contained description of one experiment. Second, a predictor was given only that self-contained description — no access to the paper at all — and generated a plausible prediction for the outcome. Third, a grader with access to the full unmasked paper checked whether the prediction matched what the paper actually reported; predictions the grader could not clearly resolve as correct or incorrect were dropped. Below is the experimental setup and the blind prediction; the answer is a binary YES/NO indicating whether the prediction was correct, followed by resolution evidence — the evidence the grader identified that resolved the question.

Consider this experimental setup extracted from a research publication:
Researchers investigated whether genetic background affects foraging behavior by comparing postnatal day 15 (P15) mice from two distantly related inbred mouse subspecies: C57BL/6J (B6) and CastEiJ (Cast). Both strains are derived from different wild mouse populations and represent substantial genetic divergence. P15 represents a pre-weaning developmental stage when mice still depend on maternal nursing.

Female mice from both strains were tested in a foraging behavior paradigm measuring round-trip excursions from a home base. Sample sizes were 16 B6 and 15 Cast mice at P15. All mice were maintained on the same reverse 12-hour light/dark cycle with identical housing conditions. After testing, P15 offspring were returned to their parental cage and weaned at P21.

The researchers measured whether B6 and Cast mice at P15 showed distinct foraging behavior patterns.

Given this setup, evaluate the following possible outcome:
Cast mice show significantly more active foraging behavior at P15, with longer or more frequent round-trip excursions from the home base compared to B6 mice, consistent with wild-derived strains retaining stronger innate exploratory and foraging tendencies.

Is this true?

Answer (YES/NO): YES